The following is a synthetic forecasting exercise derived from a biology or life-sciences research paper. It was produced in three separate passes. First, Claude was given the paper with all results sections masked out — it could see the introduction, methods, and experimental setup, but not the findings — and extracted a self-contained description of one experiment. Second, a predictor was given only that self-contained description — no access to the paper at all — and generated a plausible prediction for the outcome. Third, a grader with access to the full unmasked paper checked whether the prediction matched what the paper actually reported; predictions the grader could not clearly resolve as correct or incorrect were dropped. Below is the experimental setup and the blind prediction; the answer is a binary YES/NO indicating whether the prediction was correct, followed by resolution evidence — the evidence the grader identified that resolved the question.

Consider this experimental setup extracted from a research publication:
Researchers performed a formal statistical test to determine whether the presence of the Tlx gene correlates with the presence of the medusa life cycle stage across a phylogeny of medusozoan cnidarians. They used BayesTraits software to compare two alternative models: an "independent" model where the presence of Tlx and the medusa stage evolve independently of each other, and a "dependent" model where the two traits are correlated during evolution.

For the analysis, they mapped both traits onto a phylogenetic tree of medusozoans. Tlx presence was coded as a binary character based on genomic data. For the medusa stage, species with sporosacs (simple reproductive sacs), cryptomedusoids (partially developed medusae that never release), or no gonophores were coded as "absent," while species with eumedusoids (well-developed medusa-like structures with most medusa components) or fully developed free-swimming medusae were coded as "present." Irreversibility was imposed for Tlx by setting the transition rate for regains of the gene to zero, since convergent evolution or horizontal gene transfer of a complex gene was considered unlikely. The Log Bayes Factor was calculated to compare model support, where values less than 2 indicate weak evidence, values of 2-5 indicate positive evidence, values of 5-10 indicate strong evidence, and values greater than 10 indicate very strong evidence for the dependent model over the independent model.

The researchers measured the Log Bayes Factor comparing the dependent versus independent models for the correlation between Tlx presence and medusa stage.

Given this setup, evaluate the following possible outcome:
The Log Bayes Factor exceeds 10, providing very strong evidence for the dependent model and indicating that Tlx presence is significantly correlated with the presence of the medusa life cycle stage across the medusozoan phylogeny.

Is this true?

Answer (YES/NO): YES